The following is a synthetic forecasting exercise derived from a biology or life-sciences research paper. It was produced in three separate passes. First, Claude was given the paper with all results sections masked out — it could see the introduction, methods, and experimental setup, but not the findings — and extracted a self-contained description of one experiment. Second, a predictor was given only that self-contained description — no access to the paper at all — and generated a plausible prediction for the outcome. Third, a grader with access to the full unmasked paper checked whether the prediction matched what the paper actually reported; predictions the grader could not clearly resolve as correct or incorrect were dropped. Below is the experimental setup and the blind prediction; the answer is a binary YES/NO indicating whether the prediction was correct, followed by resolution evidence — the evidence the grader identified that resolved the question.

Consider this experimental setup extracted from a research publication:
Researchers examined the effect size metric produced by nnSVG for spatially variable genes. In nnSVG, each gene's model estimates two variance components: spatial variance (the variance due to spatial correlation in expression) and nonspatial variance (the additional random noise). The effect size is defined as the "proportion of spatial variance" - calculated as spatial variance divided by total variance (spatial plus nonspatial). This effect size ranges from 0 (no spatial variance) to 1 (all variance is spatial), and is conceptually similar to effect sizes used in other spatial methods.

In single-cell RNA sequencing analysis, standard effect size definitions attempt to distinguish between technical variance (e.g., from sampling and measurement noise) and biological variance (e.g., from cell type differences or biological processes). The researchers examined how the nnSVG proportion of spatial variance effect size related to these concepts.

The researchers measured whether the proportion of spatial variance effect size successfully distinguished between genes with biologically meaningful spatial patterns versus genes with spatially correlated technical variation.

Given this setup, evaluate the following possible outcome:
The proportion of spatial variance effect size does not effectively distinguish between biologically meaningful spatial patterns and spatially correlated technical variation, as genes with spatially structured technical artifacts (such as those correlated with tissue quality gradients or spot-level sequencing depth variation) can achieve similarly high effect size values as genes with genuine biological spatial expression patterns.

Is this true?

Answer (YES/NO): YES